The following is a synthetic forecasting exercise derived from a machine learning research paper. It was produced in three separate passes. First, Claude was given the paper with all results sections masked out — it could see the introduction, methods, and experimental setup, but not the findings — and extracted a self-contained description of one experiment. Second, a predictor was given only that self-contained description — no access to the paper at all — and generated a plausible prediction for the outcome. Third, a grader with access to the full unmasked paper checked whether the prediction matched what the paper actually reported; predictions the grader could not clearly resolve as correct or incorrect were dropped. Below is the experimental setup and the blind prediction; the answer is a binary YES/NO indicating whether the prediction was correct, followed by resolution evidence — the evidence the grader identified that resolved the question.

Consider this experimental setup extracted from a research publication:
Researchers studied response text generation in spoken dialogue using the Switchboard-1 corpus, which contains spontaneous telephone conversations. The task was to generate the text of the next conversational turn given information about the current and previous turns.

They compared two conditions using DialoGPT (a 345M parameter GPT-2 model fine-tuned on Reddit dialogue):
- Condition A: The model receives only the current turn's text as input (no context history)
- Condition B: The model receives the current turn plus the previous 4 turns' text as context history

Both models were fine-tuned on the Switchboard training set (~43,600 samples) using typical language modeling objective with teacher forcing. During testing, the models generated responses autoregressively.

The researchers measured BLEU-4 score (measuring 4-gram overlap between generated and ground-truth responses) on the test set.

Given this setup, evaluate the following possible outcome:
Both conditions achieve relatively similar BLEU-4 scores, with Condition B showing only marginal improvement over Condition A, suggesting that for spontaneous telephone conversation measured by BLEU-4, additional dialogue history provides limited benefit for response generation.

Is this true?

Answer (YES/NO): NO